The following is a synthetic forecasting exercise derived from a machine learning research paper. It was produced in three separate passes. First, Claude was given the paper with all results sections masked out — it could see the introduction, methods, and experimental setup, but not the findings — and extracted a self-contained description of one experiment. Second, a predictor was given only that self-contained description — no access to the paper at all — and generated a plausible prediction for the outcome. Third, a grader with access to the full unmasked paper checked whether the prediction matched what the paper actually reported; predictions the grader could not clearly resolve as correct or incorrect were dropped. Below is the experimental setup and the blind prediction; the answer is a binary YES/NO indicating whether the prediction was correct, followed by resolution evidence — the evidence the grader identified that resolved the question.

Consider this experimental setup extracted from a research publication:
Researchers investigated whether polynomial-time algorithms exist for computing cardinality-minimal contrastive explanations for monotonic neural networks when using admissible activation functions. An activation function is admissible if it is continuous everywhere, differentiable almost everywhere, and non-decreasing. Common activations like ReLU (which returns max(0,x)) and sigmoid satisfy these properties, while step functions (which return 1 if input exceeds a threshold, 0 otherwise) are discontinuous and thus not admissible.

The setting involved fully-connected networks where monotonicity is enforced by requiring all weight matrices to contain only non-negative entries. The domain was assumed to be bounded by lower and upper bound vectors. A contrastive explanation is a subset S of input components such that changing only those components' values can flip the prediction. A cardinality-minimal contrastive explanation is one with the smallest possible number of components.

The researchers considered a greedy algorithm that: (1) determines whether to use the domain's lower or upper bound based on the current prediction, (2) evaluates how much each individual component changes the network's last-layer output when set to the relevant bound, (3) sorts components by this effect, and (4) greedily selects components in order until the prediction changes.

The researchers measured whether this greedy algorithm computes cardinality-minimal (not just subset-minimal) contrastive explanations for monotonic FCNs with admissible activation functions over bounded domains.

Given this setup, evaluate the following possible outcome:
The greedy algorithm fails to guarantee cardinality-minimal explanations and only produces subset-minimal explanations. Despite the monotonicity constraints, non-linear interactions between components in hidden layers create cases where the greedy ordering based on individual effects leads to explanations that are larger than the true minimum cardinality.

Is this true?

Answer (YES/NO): NO